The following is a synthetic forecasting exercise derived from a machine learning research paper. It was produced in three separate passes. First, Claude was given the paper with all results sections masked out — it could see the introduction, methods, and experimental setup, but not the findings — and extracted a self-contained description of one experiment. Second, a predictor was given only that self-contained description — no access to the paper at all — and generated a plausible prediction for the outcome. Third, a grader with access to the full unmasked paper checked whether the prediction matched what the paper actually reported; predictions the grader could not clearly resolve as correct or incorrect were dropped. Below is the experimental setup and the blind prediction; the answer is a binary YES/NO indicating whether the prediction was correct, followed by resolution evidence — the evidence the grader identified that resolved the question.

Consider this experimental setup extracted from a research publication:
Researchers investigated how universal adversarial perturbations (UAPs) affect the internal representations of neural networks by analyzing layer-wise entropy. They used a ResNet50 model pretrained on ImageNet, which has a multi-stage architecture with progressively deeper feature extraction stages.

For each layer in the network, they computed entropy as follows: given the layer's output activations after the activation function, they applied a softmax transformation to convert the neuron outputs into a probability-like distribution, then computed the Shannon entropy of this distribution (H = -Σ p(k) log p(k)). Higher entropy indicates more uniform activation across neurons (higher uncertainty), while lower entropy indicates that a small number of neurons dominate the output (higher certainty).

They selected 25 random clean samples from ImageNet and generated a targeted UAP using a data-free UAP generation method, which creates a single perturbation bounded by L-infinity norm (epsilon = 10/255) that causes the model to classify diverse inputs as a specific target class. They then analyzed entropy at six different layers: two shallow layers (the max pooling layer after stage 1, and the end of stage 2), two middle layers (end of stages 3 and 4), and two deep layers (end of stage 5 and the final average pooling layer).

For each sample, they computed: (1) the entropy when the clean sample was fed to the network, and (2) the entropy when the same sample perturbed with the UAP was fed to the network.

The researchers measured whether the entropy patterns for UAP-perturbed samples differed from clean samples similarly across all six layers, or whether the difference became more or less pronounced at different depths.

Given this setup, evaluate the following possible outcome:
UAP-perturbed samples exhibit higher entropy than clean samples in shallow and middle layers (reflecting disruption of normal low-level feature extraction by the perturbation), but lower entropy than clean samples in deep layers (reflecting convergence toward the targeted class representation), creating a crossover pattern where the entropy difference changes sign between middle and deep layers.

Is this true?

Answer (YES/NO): NO